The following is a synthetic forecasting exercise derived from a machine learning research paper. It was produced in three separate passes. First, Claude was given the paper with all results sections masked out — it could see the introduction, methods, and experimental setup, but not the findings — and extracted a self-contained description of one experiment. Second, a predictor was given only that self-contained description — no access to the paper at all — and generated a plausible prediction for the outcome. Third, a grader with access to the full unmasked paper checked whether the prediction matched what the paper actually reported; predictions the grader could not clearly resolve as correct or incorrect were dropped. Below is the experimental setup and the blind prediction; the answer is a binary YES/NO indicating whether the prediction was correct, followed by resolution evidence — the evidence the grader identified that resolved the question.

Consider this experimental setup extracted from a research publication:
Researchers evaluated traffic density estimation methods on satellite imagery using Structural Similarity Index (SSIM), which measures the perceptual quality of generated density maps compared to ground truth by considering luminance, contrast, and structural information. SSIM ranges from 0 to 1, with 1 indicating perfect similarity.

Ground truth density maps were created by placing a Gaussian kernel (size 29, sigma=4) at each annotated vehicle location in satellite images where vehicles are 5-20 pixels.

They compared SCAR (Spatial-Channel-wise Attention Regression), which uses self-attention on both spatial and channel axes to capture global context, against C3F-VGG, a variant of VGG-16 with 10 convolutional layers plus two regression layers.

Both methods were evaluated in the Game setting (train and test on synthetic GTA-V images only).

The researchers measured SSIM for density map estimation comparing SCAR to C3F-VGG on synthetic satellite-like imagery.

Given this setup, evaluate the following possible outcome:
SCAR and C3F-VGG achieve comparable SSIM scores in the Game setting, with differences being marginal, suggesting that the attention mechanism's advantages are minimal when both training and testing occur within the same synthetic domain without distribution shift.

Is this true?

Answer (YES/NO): NO